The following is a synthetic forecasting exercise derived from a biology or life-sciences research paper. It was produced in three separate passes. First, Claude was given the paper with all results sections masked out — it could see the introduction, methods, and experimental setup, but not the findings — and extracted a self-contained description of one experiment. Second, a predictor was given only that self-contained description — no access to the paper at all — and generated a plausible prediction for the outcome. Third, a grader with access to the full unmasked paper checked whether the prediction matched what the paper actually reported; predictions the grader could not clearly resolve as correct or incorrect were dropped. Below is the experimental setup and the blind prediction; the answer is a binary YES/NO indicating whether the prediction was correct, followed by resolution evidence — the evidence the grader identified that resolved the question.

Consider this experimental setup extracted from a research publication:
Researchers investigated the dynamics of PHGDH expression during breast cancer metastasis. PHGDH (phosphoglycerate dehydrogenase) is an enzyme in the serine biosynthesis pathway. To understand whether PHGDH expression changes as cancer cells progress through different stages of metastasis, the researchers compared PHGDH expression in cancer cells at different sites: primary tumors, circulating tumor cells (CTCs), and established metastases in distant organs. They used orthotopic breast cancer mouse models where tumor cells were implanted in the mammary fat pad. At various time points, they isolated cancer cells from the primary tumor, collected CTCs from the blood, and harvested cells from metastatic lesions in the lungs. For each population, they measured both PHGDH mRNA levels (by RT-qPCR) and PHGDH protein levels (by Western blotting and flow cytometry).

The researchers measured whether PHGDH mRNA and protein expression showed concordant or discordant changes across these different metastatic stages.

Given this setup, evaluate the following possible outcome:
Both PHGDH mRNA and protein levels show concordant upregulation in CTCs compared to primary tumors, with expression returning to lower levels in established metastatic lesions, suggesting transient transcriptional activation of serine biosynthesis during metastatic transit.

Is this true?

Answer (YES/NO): NO